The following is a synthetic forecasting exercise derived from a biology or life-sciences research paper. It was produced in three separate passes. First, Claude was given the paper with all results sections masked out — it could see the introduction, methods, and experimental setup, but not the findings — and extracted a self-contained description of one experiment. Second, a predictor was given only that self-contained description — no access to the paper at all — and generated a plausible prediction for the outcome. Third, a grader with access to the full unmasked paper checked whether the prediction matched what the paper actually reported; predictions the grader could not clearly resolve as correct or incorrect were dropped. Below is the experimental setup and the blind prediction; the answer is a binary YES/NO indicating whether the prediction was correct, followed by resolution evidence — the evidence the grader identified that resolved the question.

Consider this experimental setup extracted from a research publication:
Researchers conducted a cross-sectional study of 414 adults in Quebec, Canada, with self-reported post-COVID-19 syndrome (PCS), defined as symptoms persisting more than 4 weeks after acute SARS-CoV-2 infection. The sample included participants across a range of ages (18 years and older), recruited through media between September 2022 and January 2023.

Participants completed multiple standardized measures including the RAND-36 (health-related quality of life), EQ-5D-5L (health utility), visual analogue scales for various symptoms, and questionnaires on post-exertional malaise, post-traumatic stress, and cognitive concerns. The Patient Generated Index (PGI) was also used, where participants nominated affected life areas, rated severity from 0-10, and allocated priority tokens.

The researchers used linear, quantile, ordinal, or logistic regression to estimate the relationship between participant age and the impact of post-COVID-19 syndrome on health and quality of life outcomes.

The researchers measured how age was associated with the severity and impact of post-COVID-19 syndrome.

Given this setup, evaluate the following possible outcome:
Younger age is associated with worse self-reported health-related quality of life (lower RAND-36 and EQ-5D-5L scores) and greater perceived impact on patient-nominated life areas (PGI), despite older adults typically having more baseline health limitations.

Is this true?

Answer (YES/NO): NO